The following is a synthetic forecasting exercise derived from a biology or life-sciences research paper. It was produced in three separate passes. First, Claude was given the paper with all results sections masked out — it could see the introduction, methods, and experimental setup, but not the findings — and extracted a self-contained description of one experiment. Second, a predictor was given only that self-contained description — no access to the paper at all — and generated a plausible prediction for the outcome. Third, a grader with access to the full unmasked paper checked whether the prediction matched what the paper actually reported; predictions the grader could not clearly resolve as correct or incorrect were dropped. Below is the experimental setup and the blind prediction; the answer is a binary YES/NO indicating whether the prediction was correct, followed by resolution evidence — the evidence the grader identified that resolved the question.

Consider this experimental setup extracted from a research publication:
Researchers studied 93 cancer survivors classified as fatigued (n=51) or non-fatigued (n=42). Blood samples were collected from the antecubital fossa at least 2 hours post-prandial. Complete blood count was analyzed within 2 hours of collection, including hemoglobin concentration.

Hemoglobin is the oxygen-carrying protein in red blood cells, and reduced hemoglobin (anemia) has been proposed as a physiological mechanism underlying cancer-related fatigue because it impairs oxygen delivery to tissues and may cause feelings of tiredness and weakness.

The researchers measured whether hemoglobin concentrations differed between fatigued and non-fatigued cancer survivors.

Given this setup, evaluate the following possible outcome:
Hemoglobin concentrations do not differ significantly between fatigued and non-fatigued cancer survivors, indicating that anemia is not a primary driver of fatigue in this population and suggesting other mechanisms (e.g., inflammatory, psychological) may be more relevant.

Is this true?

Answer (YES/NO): YES